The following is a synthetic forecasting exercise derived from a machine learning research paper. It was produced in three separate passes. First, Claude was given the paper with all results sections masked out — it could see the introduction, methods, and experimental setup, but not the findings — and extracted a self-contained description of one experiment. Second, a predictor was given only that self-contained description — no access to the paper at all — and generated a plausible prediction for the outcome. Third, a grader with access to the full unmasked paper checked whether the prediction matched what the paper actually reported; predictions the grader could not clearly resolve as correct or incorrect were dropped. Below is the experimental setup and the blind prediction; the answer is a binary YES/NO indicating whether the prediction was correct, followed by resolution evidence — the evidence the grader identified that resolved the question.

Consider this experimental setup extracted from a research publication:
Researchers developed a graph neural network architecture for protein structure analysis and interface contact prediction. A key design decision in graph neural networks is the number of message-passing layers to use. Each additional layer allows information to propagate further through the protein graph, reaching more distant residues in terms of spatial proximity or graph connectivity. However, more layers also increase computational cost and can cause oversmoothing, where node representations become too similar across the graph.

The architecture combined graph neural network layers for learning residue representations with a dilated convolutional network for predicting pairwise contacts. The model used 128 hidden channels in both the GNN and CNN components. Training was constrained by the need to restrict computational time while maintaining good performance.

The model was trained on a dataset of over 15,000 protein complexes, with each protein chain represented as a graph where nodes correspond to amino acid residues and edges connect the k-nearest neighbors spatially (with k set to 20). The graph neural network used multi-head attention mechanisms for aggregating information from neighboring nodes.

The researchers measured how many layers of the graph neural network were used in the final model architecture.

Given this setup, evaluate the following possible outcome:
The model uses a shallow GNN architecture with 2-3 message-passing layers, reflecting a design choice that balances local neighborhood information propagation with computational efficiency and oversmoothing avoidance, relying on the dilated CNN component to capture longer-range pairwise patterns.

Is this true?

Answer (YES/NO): YES